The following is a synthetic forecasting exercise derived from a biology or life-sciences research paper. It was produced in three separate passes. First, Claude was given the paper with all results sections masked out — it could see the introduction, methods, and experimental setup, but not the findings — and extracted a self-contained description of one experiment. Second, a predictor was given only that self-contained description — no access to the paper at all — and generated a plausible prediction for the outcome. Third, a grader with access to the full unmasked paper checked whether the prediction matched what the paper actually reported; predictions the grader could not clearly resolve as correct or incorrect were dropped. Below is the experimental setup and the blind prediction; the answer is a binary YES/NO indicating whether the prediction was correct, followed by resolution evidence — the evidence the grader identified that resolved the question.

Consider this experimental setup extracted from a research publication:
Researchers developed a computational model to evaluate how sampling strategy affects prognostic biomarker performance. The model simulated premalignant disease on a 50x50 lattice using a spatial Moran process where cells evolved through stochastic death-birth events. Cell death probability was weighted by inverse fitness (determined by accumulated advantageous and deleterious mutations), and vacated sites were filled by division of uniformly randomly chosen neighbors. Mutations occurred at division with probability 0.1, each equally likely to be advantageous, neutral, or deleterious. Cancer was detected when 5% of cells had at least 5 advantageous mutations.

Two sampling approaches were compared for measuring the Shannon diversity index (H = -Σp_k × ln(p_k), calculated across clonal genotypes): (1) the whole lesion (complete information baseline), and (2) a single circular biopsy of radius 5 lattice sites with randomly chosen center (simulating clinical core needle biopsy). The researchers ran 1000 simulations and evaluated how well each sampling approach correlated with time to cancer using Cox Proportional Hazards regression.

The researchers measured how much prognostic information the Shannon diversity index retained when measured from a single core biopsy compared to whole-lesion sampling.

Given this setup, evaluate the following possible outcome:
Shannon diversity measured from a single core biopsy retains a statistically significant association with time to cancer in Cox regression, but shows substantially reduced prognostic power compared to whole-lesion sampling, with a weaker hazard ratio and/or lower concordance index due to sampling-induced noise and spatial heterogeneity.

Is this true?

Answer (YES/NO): YES